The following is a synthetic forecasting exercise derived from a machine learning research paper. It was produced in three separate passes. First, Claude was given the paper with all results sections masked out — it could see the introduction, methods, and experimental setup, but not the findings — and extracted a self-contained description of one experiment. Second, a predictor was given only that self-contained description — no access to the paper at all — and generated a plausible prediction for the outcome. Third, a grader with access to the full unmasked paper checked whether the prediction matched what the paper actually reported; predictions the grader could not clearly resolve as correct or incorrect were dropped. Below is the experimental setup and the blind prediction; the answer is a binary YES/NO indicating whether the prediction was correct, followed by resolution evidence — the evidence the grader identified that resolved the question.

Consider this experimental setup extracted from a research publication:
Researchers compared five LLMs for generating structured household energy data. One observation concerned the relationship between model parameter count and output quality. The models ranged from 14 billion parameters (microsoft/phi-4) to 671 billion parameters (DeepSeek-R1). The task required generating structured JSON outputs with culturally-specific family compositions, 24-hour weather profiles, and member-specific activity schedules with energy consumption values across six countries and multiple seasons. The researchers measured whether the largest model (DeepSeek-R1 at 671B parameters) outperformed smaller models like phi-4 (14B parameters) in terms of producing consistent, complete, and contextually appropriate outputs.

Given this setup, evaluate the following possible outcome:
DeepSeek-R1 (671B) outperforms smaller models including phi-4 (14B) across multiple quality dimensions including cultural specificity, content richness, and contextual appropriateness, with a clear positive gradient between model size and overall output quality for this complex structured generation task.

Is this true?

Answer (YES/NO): NO